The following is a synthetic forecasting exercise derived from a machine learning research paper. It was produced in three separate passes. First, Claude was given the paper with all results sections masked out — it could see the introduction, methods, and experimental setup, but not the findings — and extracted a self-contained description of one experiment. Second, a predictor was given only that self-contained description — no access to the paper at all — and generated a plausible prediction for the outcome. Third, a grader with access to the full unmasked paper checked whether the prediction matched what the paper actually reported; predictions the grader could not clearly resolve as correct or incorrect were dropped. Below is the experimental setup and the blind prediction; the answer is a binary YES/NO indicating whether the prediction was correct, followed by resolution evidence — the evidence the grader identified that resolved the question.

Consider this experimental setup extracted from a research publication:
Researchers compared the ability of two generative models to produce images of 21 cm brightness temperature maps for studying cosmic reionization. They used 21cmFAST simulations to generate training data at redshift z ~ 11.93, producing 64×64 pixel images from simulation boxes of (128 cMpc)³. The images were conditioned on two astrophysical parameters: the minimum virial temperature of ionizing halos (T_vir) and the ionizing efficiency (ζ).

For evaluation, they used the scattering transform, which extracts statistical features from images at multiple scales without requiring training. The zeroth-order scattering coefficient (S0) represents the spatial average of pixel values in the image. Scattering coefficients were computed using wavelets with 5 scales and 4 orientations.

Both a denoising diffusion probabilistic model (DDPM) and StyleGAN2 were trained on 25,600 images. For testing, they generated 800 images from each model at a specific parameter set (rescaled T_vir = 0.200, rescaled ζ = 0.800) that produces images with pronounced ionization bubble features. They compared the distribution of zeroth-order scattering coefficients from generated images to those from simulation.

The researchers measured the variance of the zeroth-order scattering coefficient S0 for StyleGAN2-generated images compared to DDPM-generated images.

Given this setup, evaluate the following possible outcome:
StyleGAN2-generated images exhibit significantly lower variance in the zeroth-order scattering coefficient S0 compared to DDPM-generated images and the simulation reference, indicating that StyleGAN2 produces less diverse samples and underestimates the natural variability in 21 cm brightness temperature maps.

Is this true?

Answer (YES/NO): NO